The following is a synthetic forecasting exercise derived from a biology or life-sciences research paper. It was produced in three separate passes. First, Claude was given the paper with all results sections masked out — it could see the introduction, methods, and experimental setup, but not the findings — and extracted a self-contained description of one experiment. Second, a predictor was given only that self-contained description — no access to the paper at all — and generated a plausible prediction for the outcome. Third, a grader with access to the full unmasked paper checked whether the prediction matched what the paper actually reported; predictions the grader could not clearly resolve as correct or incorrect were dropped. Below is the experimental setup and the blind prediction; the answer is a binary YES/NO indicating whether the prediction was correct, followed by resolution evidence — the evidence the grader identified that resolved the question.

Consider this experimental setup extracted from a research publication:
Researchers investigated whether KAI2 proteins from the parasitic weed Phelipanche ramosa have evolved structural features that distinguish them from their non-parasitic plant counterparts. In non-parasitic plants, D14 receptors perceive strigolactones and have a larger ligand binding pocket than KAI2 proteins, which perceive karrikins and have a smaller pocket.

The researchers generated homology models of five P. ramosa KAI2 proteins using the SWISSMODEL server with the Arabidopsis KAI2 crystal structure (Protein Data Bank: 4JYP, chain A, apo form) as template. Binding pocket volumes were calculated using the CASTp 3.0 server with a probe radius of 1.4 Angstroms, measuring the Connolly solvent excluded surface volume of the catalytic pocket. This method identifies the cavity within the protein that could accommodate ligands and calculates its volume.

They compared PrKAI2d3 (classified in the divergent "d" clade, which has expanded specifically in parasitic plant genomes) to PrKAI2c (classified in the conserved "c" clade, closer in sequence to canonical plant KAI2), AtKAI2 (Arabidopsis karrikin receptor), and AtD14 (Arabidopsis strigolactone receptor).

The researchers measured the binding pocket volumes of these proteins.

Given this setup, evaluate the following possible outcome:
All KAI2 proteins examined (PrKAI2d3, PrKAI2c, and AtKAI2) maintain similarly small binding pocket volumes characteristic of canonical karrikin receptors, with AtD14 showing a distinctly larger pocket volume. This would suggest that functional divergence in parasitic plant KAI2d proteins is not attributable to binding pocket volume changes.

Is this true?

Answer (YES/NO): NO